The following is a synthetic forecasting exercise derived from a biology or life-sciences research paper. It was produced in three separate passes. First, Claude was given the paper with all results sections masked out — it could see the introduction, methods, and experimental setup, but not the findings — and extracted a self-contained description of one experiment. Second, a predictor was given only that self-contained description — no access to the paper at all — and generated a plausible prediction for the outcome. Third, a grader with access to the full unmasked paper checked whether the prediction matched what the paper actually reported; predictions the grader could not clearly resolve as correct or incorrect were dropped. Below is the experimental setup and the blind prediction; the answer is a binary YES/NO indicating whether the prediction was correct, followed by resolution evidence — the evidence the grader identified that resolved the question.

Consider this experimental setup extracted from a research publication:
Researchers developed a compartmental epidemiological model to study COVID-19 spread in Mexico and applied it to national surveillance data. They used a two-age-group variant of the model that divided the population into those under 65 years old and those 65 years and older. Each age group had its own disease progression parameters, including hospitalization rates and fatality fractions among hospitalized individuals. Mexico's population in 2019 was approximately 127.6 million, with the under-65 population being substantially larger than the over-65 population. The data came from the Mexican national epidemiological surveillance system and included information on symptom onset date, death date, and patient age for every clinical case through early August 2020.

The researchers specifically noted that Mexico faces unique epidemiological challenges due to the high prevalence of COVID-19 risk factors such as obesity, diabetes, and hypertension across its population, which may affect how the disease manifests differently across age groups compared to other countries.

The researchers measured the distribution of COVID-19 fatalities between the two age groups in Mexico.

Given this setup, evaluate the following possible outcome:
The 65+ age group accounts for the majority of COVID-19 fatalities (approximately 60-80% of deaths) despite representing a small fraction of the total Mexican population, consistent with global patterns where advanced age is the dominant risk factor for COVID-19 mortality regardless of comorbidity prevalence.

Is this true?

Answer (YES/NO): NO